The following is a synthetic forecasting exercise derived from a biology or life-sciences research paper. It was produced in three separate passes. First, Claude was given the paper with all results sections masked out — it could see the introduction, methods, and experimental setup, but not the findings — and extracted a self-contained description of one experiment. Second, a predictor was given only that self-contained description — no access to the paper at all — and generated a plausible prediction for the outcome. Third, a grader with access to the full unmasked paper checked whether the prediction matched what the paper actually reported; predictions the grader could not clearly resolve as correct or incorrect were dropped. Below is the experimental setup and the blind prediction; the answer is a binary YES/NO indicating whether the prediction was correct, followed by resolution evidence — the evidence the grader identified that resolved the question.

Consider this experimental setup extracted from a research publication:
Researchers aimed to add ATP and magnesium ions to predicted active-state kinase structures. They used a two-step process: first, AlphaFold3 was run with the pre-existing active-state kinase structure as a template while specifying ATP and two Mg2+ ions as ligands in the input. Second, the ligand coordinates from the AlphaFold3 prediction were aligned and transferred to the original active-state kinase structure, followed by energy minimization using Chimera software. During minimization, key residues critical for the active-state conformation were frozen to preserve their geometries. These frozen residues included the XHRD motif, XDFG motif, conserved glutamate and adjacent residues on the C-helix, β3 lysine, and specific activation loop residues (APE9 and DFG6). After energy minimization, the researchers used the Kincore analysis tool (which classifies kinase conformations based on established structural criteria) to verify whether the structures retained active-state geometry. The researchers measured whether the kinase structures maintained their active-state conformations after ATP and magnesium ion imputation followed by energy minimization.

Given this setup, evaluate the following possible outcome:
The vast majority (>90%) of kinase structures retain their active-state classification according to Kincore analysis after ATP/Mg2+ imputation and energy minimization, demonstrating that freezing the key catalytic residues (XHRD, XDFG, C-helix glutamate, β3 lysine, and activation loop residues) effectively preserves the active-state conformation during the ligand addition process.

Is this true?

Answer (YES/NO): YES